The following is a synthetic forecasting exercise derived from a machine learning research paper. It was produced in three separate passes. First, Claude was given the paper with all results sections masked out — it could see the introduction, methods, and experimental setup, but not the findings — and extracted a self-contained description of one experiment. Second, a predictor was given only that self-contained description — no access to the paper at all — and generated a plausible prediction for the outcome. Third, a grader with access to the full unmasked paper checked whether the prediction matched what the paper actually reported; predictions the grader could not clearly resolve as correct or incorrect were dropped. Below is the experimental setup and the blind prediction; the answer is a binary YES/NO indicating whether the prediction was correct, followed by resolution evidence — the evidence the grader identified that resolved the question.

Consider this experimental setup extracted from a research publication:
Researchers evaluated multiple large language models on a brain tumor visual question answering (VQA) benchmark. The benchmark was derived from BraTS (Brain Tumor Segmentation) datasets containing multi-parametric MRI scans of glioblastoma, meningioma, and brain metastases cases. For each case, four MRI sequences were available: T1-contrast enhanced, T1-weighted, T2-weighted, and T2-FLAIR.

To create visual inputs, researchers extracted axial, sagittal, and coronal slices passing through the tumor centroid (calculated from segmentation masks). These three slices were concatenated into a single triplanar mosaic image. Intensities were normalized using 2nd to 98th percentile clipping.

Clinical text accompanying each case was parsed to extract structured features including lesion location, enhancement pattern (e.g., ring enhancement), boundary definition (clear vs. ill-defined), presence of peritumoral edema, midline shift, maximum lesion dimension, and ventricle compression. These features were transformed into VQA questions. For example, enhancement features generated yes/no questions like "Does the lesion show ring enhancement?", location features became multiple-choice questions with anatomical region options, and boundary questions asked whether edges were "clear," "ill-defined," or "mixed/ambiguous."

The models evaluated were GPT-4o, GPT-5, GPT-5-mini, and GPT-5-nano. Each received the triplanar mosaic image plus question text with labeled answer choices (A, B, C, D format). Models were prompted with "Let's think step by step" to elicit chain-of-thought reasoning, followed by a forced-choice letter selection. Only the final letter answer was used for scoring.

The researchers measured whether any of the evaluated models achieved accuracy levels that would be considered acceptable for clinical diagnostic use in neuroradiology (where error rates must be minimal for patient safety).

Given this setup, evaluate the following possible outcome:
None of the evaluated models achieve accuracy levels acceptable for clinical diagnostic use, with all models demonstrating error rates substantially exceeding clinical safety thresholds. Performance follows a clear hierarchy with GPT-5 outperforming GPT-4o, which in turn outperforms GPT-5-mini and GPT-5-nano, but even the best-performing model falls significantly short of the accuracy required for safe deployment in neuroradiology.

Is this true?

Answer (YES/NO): NO